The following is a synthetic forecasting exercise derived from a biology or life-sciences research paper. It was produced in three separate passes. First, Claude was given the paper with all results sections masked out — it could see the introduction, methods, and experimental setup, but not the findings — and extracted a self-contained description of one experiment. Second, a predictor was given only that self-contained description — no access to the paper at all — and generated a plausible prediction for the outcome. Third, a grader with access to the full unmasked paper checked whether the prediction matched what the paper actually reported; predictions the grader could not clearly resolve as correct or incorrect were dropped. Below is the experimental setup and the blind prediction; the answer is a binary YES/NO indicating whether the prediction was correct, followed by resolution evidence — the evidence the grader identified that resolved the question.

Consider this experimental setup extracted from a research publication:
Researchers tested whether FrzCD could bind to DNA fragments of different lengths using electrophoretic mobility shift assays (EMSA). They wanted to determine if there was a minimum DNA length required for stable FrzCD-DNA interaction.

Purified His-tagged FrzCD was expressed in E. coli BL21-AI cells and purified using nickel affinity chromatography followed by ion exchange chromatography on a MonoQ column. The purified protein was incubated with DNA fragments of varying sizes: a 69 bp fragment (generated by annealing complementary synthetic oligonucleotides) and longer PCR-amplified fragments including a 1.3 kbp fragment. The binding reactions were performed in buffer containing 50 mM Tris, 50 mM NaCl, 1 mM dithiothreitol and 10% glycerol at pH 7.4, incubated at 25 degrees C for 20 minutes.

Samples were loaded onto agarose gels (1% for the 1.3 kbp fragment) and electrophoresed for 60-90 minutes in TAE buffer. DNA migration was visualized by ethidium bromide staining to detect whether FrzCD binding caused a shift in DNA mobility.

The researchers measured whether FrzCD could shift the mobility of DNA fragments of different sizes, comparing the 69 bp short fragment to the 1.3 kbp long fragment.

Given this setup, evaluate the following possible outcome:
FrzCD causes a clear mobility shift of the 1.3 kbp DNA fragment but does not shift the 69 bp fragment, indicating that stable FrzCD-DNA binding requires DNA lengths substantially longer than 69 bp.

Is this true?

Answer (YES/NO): NO